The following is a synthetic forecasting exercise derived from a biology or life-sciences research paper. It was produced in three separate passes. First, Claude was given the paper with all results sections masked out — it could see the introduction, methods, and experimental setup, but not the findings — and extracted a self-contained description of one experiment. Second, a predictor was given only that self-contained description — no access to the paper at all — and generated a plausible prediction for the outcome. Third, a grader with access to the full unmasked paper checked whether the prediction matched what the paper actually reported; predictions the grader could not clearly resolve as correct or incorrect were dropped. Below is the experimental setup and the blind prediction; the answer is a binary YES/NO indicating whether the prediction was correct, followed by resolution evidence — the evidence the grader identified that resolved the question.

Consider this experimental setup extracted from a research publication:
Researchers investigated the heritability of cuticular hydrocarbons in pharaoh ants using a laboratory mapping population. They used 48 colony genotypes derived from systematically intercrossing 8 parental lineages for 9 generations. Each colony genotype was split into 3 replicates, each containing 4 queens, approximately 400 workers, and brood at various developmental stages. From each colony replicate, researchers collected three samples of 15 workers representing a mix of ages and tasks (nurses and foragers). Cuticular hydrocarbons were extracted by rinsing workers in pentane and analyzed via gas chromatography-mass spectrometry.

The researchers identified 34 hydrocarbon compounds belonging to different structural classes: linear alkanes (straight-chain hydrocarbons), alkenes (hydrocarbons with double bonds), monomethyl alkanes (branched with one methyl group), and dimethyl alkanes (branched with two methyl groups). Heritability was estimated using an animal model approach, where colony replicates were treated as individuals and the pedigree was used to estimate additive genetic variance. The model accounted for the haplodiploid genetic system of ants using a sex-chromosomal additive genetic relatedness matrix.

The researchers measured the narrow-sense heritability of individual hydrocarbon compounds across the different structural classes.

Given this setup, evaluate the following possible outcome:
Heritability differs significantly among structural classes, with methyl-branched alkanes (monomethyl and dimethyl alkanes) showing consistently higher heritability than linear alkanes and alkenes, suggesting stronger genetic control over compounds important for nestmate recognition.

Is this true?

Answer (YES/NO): NO